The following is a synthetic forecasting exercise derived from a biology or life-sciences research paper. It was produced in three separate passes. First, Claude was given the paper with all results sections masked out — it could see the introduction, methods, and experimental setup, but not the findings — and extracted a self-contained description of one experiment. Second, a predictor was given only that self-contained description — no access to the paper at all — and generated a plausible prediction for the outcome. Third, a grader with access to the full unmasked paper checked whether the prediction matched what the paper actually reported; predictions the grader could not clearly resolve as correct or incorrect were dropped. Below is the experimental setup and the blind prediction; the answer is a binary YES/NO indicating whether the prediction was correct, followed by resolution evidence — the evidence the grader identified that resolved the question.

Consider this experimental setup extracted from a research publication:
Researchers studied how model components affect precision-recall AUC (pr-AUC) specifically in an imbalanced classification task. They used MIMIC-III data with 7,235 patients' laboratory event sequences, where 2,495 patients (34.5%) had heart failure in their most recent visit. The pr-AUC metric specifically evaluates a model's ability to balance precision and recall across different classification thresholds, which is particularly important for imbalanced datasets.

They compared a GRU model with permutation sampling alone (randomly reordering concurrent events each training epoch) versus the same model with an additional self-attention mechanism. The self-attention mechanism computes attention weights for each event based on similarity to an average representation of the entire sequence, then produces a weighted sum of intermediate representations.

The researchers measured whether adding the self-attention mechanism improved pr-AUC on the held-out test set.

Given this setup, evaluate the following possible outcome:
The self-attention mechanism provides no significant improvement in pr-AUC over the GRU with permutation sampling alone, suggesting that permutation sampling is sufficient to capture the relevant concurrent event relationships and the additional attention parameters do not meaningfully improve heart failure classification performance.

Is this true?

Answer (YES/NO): NO